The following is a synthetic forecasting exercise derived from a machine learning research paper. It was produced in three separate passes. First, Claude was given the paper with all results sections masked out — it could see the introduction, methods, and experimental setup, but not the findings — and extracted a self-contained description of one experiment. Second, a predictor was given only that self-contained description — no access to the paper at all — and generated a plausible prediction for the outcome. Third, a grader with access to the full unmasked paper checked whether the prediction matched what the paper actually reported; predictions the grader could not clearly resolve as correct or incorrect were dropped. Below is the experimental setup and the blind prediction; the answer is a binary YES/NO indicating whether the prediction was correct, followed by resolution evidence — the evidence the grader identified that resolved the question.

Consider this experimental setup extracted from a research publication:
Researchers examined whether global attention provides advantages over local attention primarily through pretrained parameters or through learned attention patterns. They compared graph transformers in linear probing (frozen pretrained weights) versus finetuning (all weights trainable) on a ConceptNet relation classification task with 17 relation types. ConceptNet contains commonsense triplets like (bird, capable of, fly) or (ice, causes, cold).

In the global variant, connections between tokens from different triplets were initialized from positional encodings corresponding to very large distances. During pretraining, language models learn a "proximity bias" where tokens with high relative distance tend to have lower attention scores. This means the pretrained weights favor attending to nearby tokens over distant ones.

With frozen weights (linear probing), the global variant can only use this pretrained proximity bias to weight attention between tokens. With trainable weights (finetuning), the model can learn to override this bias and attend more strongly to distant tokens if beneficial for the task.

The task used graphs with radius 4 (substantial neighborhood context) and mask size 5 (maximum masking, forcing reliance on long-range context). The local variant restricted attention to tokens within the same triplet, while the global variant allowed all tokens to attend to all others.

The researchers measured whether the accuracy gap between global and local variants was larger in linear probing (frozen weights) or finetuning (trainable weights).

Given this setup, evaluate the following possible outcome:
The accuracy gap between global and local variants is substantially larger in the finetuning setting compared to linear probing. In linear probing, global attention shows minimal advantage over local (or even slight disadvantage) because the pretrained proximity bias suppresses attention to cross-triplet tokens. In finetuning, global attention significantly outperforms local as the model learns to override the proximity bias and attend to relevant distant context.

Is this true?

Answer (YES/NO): NO